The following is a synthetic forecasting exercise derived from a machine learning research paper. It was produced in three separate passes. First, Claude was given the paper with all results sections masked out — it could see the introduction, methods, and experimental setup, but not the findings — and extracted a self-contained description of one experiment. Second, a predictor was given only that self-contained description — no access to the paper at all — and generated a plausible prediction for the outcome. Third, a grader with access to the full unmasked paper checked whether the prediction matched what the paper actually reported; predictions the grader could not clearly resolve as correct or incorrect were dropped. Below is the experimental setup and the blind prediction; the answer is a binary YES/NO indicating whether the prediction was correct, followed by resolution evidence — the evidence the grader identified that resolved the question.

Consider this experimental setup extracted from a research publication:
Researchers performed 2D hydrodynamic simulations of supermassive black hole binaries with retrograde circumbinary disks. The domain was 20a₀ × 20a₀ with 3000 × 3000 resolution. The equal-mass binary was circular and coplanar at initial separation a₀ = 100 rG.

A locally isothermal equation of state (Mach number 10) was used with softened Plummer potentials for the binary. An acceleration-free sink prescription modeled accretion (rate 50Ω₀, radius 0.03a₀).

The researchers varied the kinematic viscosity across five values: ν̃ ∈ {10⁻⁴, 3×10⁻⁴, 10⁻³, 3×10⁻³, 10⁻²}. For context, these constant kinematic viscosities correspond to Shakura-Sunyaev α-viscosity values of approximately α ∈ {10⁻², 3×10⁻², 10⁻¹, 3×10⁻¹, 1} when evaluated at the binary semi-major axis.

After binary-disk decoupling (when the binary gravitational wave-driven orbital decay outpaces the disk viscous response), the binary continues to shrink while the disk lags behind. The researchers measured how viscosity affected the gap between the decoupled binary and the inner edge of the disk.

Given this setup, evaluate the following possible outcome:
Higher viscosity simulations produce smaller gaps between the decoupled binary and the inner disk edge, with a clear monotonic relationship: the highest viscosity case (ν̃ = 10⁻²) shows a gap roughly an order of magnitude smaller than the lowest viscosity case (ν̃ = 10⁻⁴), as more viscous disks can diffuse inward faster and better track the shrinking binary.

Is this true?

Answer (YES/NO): YES